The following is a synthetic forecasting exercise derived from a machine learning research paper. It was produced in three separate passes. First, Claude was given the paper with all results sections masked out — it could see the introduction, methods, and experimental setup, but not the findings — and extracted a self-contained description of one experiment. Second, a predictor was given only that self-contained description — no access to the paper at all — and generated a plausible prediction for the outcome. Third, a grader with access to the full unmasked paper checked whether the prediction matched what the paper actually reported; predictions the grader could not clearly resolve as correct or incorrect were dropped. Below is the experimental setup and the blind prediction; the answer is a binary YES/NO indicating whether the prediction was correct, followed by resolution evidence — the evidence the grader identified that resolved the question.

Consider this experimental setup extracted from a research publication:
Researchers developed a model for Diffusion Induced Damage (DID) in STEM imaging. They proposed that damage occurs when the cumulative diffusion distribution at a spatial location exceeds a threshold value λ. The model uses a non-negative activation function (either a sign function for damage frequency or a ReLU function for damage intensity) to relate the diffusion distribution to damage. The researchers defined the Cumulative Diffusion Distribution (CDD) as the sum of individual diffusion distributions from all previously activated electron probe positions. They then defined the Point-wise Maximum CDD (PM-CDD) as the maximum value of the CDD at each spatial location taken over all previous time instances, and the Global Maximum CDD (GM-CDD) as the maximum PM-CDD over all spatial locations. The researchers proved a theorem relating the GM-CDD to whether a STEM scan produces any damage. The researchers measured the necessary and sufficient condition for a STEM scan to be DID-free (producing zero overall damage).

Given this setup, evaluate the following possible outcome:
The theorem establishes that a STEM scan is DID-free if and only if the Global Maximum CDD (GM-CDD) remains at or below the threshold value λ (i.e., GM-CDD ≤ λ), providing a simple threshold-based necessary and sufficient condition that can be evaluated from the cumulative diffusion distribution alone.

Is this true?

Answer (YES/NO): YES